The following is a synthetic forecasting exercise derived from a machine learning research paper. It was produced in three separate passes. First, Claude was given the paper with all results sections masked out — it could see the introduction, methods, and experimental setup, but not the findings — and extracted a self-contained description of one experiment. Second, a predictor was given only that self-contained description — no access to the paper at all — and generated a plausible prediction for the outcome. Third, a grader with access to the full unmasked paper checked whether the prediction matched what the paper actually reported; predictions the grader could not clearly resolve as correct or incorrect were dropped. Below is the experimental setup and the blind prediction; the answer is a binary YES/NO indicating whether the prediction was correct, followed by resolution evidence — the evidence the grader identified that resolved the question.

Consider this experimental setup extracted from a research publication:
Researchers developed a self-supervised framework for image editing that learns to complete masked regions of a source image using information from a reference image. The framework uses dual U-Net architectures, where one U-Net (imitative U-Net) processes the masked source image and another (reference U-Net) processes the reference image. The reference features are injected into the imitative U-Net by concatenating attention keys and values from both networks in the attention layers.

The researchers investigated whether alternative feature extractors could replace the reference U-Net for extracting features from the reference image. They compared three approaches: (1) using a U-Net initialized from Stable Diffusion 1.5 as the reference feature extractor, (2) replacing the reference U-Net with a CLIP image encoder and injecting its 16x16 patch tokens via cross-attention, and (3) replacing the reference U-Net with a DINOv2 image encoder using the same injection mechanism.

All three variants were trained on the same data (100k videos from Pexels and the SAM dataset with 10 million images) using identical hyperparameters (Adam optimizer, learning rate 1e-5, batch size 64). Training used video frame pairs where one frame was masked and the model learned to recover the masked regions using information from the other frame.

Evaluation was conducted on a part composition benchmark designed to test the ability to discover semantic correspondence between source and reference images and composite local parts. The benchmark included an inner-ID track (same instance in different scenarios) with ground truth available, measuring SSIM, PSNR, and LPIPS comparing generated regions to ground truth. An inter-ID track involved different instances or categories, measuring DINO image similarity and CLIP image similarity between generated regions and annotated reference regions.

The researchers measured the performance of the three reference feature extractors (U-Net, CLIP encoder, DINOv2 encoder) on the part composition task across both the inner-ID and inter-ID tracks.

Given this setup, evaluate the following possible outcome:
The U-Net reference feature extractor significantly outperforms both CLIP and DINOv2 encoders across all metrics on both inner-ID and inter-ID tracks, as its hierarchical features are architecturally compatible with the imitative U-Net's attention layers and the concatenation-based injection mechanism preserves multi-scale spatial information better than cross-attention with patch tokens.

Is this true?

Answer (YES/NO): NO